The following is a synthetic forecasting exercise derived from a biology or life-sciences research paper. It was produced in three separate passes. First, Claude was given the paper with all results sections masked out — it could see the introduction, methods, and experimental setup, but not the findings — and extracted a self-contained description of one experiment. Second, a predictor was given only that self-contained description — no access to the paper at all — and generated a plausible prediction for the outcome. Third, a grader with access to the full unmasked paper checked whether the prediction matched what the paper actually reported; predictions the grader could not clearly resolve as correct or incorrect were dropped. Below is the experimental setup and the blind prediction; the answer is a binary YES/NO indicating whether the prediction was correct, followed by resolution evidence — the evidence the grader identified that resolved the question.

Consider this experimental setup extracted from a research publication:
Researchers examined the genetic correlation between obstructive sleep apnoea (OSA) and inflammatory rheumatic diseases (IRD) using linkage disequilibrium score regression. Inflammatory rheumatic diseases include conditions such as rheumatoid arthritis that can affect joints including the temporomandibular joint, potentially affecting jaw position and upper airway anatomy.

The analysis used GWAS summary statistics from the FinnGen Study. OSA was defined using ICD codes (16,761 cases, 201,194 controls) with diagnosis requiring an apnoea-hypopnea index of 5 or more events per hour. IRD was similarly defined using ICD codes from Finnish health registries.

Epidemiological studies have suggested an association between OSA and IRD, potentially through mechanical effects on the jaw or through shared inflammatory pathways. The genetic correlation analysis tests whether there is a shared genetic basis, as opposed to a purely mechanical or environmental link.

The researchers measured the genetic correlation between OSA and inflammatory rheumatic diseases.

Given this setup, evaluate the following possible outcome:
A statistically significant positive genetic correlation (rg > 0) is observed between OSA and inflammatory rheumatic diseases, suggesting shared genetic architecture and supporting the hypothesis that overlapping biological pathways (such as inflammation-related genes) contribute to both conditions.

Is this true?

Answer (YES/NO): YES